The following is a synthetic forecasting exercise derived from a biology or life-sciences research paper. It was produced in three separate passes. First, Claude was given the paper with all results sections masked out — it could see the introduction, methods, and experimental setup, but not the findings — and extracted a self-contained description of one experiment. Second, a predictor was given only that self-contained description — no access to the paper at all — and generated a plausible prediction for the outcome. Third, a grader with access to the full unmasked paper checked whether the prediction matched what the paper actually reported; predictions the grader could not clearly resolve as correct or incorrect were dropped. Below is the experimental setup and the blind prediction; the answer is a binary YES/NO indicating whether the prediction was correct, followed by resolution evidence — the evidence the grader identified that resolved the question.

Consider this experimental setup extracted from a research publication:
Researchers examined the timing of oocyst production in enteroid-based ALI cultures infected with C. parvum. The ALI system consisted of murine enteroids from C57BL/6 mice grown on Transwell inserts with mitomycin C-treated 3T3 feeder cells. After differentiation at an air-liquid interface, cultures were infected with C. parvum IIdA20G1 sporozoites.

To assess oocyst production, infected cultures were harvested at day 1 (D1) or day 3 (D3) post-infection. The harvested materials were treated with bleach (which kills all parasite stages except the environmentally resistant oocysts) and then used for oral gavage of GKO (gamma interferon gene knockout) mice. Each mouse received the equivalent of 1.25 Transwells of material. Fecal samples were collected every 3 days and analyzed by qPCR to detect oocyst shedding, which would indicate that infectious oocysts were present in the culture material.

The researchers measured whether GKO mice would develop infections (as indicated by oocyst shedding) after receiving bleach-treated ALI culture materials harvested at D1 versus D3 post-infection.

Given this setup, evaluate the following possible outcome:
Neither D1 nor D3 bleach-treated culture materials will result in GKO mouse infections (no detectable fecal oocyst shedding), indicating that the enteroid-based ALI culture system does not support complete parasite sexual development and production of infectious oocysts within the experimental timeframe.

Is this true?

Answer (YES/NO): NO